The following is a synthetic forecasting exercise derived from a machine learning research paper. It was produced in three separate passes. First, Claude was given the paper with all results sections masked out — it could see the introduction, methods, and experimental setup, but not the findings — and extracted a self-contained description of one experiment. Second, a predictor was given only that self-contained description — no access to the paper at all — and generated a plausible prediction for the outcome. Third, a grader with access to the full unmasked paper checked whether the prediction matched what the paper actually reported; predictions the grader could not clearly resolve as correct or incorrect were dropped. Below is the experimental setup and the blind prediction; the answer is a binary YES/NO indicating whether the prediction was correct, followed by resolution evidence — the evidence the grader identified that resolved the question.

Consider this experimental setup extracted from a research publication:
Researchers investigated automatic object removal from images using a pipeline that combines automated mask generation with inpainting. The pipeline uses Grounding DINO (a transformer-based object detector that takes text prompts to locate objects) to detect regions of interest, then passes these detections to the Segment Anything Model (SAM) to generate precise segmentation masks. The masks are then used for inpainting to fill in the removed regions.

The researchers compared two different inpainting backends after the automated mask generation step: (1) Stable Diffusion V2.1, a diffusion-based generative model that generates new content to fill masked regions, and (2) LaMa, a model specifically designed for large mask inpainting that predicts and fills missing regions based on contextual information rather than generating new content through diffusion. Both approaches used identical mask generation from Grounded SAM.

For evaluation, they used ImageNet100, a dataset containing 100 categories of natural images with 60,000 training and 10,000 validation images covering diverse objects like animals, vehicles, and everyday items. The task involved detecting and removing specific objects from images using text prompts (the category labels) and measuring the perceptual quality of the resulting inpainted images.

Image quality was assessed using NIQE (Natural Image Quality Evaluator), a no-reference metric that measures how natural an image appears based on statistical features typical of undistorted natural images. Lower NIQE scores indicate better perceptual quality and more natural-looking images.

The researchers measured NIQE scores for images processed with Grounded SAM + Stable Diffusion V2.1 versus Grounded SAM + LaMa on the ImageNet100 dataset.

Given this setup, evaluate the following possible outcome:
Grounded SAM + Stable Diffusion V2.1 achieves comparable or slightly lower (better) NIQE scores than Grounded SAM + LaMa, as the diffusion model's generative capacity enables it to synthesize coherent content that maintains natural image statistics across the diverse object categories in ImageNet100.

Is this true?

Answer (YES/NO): NO